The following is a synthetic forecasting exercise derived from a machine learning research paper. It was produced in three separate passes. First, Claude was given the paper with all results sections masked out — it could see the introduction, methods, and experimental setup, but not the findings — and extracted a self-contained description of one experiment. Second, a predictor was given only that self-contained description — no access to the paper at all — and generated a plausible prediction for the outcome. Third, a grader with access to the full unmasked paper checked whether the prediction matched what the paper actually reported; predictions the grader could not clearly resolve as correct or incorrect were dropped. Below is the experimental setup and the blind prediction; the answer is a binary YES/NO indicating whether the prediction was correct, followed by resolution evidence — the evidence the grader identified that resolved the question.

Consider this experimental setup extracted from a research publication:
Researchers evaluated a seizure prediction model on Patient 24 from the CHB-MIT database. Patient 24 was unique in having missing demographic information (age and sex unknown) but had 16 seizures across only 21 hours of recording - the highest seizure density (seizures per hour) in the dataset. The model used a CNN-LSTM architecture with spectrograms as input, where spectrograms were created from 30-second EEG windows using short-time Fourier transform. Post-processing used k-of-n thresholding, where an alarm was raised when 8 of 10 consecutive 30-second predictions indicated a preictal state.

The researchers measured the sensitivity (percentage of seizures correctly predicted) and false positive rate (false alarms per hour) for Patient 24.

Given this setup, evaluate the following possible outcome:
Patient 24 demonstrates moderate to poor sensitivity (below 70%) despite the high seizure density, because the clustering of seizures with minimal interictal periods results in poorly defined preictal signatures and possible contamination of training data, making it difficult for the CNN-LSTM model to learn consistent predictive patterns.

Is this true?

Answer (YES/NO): NO